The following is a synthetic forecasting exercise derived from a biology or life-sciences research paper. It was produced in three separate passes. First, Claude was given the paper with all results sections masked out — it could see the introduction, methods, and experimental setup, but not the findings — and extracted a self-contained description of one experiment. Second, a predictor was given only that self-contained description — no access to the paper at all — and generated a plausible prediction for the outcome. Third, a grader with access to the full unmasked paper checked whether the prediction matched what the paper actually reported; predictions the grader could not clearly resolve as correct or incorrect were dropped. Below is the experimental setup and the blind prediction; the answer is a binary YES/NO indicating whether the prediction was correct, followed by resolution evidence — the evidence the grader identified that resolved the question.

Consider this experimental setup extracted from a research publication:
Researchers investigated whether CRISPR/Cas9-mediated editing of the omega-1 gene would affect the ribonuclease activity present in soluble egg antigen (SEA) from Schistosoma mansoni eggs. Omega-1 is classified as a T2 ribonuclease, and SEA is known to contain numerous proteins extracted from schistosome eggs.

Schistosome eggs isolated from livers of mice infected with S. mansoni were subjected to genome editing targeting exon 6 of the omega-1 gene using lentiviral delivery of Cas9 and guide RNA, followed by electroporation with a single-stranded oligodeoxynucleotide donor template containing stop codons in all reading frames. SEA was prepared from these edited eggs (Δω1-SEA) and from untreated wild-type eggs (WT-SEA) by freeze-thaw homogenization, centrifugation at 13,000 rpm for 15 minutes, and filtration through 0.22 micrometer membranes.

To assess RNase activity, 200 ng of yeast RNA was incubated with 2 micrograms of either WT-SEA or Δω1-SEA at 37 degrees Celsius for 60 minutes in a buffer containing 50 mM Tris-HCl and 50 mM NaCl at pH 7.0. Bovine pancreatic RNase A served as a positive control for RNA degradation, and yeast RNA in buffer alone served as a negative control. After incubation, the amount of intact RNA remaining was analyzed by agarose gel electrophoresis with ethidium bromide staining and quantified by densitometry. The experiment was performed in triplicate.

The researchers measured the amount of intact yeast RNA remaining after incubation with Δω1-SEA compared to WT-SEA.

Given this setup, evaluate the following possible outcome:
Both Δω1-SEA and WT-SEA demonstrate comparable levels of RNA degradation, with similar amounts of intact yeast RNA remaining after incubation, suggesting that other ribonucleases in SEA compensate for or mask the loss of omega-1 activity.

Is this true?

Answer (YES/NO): NO